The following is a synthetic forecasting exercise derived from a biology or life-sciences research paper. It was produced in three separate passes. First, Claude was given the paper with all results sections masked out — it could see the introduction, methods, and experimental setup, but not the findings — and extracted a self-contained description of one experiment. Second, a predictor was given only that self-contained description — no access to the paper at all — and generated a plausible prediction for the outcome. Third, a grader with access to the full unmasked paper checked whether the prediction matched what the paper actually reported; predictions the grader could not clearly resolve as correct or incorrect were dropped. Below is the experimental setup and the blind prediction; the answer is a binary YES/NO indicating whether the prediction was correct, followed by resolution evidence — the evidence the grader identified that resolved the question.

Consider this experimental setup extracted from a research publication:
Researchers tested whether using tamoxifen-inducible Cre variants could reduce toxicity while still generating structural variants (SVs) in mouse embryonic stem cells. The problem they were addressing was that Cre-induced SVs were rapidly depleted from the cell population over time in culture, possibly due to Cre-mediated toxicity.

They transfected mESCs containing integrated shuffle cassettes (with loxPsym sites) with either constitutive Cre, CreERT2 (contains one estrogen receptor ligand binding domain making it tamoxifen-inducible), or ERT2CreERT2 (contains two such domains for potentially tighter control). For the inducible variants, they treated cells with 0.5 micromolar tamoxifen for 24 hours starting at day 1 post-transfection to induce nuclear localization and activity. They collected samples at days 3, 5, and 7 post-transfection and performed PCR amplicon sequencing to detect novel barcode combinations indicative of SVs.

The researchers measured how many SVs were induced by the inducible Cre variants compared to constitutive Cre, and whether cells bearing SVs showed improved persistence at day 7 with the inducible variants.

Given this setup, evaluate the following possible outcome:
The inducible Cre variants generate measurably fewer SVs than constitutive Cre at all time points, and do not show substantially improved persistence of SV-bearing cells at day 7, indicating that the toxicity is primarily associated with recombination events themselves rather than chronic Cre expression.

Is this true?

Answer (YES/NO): NO